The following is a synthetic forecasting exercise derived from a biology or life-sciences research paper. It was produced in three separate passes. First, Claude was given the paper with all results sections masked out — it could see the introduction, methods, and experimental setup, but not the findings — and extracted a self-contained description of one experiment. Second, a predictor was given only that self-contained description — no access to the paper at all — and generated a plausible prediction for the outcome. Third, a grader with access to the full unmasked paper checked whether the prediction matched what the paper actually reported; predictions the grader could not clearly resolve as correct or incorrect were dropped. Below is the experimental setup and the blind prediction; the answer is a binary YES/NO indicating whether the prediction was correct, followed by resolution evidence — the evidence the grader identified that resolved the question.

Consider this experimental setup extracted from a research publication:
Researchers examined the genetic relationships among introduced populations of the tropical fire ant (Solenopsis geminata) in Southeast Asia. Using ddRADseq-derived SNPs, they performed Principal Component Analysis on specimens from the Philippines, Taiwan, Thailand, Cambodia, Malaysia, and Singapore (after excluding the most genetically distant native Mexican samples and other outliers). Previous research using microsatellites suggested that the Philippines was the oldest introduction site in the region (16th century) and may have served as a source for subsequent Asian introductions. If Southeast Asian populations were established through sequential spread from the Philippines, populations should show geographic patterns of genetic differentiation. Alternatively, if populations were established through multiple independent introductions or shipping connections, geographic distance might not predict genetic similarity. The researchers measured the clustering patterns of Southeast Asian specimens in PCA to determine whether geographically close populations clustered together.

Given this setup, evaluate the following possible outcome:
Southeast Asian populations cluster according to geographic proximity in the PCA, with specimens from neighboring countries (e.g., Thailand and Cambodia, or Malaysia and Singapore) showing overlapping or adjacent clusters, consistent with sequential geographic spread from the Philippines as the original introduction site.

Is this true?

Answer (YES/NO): NO